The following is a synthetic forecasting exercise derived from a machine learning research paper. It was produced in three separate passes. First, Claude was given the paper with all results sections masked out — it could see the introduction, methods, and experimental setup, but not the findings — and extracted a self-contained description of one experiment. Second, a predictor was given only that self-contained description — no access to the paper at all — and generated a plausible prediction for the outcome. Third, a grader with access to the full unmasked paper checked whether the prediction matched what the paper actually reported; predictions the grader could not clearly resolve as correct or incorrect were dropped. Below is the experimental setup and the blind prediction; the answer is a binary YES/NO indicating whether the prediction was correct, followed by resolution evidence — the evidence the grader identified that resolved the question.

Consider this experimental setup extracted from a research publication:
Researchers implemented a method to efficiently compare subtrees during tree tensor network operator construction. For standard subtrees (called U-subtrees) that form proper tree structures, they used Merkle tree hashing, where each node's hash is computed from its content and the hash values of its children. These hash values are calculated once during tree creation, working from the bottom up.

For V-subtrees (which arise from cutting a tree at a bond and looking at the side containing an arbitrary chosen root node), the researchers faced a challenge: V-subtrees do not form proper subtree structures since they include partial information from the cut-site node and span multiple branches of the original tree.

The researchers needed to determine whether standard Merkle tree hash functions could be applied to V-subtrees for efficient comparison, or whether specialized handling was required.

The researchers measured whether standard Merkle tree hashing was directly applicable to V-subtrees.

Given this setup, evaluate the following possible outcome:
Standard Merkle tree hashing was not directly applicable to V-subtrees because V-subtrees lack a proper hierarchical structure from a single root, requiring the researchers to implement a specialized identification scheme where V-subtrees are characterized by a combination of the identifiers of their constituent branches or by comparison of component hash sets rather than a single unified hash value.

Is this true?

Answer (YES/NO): NO